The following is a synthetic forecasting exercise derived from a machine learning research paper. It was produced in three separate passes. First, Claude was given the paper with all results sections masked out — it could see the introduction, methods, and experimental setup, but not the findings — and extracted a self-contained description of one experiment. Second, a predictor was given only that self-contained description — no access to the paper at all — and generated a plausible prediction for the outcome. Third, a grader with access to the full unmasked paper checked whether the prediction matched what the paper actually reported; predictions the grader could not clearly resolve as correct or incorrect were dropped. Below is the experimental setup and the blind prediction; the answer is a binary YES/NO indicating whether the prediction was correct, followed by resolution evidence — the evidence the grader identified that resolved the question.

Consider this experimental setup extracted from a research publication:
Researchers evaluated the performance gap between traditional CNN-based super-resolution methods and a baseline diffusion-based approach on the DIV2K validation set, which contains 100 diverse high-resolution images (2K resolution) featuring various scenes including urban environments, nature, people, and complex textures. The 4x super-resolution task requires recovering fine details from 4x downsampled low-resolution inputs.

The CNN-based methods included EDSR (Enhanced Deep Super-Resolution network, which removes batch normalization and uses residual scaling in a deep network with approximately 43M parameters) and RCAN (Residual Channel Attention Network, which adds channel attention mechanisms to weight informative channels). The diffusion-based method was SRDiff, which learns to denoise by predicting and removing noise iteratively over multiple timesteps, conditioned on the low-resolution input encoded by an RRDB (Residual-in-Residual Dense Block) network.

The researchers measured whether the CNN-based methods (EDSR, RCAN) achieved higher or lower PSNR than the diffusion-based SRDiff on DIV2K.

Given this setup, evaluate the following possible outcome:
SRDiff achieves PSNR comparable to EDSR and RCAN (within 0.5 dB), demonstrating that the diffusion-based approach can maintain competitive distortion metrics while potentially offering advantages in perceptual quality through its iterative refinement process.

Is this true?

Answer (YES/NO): NO